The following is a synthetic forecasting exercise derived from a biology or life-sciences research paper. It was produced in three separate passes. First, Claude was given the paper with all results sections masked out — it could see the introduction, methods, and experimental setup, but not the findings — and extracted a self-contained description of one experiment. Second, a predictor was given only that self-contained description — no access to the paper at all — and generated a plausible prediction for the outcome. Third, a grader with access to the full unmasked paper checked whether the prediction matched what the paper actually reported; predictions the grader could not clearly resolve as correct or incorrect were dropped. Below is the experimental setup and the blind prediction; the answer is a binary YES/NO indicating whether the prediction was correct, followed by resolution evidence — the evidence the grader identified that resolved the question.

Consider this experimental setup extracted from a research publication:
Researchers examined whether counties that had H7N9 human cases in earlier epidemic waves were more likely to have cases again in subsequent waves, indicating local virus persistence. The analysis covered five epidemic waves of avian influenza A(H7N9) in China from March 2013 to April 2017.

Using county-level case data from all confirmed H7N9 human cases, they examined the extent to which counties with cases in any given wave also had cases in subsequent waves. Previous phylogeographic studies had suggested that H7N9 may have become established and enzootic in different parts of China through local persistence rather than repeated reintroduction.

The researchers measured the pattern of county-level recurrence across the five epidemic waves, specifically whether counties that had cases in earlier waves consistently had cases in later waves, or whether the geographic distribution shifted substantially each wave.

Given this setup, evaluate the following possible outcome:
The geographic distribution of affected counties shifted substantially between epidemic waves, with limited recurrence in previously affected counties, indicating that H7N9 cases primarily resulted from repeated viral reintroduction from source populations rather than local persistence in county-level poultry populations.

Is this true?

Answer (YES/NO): NO